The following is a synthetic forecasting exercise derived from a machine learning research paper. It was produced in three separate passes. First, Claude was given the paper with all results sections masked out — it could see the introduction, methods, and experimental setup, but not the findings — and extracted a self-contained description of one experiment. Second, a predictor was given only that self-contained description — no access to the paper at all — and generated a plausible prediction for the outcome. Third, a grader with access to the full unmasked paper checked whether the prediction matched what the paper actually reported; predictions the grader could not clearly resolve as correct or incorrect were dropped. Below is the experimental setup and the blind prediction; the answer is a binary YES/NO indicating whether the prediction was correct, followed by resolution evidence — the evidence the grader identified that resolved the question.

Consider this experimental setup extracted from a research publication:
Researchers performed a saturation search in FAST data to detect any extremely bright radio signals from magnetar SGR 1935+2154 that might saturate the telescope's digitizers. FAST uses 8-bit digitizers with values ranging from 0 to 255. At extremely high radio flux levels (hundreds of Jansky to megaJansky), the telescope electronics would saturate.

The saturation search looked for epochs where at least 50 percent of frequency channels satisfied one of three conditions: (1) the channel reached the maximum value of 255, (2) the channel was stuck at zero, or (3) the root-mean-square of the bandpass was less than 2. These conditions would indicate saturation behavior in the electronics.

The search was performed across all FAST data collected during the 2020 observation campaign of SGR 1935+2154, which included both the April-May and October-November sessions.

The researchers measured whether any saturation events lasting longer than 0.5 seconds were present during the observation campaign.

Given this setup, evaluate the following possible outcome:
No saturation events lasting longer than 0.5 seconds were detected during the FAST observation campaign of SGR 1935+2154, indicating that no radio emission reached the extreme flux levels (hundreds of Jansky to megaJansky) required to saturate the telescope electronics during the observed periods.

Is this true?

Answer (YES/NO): YES